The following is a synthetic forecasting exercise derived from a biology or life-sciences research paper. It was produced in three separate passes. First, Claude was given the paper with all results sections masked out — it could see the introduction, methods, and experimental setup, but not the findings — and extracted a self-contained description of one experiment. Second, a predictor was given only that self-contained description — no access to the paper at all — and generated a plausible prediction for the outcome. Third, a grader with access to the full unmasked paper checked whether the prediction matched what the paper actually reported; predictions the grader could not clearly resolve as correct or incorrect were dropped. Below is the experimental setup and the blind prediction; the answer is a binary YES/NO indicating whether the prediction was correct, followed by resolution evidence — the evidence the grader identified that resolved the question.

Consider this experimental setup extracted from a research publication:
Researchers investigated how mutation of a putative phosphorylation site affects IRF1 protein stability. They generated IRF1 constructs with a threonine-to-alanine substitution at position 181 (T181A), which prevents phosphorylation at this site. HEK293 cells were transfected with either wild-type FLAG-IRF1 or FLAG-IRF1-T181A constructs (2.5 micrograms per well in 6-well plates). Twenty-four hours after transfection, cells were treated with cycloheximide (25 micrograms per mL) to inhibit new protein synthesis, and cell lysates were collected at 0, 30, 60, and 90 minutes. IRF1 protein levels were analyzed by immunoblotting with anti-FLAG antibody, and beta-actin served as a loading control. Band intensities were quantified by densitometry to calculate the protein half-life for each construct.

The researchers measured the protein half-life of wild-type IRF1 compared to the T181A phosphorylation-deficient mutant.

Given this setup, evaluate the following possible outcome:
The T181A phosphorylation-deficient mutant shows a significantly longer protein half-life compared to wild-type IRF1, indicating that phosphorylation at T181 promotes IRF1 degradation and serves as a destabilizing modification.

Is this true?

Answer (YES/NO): YES